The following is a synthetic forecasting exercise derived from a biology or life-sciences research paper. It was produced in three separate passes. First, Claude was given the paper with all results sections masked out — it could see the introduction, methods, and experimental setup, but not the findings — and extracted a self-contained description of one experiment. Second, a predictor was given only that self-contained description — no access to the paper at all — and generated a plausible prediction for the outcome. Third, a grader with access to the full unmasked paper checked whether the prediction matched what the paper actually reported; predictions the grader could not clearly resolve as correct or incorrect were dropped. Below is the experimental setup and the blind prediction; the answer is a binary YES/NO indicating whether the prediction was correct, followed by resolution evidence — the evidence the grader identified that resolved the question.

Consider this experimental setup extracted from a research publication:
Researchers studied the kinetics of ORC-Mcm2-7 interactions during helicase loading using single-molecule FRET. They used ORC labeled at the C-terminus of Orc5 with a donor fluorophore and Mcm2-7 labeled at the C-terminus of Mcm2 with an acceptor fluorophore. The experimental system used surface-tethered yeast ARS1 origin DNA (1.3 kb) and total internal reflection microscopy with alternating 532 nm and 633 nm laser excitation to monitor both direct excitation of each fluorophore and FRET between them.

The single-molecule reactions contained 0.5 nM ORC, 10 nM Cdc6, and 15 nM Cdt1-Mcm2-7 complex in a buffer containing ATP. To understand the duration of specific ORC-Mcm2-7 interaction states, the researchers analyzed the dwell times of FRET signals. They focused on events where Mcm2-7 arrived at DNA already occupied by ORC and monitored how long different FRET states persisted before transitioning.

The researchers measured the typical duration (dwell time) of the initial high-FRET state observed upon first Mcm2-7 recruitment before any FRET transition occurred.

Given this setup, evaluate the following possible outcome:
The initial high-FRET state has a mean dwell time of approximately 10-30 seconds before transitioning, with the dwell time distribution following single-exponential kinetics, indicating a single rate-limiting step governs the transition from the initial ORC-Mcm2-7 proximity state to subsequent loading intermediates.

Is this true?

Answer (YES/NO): NO